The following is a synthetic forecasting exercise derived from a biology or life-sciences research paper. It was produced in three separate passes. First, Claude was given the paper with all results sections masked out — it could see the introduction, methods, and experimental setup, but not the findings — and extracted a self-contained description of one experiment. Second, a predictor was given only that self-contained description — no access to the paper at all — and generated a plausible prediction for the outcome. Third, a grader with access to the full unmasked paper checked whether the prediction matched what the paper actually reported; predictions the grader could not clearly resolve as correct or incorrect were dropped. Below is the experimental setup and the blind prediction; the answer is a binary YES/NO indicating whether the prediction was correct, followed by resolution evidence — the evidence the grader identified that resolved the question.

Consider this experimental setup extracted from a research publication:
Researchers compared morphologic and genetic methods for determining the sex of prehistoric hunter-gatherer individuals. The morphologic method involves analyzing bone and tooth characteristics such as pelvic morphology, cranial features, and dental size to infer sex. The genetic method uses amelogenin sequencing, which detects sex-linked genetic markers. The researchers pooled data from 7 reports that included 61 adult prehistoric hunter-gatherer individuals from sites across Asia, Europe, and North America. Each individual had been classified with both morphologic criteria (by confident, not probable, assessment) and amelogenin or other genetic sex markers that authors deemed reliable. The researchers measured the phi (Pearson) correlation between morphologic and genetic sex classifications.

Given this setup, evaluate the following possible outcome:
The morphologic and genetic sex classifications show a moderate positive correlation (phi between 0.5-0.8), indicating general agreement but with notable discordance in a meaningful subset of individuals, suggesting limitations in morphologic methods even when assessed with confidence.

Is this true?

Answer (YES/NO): YES